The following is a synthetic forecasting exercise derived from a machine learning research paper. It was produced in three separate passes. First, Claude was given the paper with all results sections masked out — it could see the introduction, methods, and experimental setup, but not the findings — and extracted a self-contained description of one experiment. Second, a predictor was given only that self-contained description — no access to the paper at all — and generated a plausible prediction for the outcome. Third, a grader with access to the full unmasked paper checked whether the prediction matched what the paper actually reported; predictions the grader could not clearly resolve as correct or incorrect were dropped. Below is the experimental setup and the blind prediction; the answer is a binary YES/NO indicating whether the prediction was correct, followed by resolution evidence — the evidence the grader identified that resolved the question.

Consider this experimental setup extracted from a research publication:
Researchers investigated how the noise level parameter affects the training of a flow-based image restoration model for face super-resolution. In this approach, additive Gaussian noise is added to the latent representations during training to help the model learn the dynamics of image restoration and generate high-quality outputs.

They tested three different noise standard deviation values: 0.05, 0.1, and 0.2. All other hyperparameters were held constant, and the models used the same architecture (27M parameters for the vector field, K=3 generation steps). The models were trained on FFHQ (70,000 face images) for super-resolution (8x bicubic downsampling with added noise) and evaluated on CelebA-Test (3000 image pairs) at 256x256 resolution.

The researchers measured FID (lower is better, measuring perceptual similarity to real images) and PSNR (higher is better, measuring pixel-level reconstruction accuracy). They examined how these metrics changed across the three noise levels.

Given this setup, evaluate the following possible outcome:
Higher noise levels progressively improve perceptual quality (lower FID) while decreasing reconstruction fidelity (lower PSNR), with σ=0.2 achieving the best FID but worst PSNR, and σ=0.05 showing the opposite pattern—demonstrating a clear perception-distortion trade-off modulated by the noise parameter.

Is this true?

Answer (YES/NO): YES